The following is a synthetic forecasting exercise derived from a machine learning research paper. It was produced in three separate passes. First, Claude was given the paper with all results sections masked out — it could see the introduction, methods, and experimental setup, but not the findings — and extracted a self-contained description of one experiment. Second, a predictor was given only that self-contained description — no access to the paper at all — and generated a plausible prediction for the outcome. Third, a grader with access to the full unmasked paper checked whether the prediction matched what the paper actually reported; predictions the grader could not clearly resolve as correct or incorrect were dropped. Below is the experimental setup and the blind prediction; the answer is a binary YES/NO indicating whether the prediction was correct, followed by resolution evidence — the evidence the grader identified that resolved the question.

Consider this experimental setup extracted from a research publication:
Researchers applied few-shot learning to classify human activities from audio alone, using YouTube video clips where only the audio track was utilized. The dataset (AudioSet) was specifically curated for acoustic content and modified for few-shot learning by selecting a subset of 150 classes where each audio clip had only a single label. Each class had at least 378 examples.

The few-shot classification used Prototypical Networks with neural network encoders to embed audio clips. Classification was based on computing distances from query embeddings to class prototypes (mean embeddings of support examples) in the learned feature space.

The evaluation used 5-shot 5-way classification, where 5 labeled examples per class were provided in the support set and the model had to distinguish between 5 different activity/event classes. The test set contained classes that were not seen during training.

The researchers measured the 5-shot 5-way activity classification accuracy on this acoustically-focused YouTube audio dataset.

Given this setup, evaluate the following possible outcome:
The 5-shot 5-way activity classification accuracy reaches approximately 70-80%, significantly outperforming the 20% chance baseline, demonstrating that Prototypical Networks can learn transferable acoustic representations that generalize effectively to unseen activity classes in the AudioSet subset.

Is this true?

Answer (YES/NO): NO